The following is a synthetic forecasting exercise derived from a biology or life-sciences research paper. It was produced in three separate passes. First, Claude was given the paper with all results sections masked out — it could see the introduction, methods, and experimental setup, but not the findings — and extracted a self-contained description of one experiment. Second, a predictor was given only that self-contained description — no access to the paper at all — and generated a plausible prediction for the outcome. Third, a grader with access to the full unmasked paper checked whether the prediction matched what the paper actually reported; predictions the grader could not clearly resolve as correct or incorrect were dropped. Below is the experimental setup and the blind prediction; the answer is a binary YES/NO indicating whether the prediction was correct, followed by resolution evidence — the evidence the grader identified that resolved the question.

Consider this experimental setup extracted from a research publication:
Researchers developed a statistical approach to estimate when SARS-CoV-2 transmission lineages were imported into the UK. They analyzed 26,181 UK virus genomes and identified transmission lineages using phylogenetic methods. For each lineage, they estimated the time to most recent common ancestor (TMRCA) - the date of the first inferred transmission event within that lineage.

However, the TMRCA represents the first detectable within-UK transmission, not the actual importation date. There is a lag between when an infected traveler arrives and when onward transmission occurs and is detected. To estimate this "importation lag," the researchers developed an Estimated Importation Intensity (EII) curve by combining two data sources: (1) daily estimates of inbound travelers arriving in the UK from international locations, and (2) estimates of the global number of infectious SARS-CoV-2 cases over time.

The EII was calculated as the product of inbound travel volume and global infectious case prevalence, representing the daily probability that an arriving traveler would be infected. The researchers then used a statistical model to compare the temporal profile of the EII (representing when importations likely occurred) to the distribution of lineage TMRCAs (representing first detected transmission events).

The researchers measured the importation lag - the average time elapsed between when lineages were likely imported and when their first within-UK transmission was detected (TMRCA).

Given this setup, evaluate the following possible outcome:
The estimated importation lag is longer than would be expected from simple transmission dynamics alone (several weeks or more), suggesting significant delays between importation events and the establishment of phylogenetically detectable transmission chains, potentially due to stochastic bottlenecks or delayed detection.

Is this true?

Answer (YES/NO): NO